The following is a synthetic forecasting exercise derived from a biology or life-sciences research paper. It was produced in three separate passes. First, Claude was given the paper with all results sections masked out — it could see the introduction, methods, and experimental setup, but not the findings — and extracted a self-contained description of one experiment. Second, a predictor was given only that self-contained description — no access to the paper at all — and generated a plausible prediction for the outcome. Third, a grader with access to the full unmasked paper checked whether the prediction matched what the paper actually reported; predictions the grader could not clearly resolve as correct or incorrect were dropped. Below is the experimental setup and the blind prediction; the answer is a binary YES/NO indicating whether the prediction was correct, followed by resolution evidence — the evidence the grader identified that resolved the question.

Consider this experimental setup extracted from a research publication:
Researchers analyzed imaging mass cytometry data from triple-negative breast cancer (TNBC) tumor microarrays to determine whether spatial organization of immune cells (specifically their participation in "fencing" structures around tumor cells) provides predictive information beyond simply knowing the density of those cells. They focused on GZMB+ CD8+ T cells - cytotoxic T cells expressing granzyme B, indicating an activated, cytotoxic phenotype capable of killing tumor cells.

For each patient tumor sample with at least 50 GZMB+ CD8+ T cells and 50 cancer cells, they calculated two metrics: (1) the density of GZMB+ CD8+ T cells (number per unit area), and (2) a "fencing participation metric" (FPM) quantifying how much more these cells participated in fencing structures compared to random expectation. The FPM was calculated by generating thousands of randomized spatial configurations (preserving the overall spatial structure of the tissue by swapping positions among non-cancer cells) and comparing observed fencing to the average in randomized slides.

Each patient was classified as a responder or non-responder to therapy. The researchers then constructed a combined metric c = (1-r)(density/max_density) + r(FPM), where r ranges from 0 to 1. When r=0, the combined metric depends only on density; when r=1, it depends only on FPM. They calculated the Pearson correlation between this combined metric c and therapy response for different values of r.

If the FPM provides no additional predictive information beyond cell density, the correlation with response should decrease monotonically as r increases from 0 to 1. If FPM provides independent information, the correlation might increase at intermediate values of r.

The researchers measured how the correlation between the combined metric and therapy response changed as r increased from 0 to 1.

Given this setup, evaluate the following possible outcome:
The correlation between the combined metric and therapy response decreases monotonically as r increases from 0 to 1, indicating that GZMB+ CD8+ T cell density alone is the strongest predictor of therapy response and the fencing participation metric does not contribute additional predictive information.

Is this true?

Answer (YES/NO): NO